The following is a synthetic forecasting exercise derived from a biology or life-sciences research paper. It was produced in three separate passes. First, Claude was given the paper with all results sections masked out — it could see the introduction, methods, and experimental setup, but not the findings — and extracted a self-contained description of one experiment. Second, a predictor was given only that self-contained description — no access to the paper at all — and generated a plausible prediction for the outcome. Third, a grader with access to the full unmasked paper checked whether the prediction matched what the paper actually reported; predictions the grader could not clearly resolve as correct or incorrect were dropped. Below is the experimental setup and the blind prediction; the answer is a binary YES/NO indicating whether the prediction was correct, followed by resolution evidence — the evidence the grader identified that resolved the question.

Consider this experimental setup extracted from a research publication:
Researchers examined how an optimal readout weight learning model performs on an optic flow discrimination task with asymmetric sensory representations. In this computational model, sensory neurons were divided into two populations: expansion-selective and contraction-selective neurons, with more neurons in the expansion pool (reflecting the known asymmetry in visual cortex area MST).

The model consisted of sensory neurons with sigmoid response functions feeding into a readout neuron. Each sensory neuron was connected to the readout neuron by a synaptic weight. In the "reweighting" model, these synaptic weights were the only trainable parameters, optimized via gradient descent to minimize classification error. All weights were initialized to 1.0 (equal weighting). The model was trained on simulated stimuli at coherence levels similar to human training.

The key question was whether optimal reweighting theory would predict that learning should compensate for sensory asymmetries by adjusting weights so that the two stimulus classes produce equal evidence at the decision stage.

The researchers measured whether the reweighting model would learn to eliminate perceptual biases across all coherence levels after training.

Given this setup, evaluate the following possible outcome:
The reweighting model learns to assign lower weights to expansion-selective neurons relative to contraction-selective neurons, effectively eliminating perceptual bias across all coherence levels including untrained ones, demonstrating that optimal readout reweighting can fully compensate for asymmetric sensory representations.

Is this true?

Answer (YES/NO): NO